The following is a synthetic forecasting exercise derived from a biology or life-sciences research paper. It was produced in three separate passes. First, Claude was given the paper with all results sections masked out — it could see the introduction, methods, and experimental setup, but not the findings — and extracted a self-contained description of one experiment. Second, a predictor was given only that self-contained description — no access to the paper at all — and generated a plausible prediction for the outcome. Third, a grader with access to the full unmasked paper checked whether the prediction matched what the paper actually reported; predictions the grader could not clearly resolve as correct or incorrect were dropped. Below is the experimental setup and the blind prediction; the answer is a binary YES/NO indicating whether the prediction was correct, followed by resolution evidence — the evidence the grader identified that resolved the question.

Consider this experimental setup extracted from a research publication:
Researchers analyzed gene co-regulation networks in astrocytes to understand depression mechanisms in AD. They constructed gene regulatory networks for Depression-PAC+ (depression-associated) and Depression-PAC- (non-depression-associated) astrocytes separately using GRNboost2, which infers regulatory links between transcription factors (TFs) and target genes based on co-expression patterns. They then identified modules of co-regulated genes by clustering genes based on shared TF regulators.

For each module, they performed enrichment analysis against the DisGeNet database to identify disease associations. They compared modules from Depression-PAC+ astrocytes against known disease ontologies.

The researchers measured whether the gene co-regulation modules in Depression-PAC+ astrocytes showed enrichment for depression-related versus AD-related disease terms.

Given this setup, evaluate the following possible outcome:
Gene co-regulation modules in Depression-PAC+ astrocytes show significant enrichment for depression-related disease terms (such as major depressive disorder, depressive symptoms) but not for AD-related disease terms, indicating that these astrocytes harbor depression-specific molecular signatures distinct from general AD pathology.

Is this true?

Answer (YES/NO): YES